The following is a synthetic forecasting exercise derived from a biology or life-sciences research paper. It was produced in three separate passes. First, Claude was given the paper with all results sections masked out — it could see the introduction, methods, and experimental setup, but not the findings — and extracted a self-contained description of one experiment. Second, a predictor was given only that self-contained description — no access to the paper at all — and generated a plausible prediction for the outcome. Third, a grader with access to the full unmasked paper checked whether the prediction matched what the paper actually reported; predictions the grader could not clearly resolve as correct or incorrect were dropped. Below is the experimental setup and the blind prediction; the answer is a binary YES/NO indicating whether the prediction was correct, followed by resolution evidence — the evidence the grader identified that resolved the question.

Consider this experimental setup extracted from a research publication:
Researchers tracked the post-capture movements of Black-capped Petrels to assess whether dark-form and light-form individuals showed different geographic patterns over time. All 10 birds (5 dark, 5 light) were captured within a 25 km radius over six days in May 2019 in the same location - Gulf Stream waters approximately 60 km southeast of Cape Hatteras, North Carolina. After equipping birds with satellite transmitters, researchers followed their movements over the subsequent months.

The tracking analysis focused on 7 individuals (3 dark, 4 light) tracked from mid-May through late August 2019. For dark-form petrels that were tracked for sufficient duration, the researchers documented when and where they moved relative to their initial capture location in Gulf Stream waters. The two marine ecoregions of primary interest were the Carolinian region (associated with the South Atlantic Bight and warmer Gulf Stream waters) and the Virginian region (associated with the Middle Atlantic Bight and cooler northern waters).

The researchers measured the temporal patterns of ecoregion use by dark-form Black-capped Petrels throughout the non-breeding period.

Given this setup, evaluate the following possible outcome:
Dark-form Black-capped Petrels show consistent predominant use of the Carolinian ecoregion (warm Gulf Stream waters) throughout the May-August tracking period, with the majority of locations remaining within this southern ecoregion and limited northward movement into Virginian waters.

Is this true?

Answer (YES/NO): NO